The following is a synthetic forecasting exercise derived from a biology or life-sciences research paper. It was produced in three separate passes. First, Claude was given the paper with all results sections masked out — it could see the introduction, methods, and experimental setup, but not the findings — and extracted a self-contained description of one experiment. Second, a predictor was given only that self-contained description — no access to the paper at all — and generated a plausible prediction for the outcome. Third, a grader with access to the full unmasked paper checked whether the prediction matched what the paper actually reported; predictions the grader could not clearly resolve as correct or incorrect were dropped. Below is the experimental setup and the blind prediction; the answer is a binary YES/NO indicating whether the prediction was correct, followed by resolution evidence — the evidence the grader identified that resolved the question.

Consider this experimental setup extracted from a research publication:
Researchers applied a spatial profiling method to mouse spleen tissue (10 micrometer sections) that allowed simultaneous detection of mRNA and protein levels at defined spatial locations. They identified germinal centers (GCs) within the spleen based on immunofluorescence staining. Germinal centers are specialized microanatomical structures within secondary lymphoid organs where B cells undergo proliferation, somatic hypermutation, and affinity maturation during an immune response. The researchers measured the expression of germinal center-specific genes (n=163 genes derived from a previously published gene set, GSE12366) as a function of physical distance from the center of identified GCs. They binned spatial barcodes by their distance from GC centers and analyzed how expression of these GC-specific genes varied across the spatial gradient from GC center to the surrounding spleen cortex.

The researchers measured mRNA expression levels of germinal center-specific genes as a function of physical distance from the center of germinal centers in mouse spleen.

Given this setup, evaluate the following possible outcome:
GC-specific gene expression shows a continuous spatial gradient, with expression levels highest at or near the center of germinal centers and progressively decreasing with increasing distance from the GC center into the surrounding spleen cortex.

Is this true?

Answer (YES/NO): YES